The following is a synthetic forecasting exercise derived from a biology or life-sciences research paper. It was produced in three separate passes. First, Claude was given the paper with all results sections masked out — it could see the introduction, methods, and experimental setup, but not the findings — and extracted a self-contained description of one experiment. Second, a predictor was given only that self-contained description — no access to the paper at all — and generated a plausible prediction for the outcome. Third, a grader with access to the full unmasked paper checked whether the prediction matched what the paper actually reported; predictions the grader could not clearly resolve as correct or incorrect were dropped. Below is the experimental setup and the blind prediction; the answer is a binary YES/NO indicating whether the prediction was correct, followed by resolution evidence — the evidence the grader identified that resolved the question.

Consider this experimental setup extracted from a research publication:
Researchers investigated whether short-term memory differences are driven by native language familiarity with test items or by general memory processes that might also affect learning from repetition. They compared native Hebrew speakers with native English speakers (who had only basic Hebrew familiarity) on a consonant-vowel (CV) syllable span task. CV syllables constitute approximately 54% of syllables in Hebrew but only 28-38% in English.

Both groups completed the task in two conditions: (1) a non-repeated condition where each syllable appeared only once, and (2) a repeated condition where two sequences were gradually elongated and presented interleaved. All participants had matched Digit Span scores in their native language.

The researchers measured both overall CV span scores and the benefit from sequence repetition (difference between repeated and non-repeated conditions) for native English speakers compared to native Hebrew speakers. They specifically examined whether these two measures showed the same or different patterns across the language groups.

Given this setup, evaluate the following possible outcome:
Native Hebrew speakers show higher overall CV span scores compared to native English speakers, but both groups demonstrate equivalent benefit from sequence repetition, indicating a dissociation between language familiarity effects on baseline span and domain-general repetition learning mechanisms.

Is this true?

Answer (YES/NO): YES